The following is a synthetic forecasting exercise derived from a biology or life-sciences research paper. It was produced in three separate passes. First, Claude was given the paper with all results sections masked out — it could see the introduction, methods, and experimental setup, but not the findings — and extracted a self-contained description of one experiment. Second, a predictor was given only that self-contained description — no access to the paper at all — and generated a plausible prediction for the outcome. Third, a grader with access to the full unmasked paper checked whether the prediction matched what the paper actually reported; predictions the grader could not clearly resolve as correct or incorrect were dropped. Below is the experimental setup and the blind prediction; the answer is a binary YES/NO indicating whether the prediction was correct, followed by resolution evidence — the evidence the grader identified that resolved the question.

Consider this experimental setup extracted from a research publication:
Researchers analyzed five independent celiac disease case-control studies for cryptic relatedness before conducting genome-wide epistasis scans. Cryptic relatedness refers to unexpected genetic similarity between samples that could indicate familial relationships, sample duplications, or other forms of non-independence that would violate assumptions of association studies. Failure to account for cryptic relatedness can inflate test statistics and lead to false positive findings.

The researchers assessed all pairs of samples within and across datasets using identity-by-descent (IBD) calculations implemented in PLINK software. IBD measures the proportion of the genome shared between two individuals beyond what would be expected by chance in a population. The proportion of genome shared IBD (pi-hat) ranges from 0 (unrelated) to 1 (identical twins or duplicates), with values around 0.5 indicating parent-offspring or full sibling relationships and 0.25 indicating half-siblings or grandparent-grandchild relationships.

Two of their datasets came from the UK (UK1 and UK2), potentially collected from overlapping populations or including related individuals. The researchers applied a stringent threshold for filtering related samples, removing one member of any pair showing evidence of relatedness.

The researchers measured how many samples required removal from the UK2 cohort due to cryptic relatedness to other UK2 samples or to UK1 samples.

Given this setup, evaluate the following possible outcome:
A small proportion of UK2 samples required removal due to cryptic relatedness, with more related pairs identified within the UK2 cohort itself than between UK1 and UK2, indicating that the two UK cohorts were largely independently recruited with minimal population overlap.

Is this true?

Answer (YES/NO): NO